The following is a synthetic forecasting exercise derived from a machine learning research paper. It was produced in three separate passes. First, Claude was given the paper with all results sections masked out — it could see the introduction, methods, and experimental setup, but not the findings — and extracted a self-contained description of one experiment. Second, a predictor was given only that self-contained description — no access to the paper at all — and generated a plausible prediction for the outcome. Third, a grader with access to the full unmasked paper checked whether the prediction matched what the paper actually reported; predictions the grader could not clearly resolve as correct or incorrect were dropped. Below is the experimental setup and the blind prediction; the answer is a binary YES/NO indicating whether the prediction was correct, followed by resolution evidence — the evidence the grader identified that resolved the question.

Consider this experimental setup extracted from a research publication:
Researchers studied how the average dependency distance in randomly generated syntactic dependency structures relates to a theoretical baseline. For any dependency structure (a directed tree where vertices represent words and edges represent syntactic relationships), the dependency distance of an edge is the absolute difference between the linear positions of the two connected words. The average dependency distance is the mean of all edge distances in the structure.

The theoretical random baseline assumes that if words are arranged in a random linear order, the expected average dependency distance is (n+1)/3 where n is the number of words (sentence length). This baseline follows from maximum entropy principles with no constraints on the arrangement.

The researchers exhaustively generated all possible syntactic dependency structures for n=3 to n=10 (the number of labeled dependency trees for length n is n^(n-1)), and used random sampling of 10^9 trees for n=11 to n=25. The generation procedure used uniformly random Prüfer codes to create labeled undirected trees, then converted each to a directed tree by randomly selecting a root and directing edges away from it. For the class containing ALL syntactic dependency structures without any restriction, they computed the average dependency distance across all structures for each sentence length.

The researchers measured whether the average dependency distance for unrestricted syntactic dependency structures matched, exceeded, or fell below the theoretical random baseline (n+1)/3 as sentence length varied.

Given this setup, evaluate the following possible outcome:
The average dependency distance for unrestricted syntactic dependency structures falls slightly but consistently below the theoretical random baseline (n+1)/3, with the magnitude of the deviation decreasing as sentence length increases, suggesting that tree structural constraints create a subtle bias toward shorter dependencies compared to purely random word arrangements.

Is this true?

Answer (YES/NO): NO